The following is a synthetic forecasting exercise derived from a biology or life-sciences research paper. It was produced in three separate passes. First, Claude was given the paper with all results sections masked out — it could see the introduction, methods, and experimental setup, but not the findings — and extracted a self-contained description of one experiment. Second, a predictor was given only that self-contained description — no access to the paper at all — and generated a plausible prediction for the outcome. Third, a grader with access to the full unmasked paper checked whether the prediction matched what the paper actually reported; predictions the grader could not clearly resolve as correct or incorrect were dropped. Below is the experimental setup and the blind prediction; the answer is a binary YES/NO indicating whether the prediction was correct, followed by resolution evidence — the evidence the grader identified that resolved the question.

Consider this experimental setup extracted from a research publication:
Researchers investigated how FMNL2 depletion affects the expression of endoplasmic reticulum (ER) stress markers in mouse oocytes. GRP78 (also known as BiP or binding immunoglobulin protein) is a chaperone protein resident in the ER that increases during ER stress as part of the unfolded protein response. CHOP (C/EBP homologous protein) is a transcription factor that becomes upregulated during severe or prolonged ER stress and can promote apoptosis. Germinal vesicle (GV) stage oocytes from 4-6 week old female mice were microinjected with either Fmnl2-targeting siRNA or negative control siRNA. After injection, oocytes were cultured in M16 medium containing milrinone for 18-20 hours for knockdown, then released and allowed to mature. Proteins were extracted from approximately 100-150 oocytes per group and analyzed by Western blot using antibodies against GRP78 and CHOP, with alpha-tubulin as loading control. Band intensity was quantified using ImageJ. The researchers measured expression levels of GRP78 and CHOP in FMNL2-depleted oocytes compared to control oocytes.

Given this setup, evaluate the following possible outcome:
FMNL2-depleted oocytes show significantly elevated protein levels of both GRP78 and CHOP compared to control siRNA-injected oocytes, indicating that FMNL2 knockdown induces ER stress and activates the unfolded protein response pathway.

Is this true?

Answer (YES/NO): YES